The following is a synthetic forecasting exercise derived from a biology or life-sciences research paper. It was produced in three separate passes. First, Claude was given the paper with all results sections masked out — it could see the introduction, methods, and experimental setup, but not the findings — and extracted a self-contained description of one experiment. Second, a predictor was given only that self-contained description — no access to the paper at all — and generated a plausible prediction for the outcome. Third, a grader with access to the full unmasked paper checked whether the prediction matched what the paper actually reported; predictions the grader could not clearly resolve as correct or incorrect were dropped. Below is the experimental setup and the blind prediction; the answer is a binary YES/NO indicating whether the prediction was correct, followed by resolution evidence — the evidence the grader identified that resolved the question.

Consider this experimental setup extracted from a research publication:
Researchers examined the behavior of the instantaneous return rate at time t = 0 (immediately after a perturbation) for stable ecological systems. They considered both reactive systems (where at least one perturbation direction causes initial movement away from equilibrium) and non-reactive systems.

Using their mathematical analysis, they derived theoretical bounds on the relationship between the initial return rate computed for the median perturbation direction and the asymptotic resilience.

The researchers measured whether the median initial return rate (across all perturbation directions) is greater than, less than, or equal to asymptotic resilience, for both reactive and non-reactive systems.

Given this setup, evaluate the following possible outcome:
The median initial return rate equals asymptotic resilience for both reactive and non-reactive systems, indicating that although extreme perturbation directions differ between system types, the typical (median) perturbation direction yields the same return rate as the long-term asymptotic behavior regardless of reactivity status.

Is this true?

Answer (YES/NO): NO